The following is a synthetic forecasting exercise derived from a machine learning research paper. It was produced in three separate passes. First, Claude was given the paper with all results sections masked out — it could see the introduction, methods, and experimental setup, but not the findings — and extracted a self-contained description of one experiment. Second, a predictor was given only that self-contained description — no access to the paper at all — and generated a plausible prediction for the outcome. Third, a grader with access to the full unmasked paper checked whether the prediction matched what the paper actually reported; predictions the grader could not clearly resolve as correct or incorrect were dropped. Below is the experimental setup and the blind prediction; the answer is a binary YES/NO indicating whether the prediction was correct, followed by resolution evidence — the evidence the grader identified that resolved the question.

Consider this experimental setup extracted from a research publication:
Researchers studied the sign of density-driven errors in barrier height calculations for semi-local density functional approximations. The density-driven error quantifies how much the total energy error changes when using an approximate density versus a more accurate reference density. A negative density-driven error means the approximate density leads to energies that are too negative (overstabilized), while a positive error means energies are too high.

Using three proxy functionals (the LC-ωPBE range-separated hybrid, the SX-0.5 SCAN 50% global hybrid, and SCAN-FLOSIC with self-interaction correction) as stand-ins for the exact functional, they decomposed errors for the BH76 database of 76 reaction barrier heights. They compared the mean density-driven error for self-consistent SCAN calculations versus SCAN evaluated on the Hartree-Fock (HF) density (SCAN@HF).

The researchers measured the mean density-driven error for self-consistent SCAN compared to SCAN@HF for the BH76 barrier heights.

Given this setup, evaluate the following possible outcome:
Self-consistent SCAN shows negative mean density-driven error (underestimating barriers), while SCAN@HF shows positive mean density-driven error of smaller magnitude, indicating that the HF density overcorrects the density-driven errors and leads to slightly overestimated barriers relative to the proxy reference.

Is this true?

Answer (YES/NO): NO